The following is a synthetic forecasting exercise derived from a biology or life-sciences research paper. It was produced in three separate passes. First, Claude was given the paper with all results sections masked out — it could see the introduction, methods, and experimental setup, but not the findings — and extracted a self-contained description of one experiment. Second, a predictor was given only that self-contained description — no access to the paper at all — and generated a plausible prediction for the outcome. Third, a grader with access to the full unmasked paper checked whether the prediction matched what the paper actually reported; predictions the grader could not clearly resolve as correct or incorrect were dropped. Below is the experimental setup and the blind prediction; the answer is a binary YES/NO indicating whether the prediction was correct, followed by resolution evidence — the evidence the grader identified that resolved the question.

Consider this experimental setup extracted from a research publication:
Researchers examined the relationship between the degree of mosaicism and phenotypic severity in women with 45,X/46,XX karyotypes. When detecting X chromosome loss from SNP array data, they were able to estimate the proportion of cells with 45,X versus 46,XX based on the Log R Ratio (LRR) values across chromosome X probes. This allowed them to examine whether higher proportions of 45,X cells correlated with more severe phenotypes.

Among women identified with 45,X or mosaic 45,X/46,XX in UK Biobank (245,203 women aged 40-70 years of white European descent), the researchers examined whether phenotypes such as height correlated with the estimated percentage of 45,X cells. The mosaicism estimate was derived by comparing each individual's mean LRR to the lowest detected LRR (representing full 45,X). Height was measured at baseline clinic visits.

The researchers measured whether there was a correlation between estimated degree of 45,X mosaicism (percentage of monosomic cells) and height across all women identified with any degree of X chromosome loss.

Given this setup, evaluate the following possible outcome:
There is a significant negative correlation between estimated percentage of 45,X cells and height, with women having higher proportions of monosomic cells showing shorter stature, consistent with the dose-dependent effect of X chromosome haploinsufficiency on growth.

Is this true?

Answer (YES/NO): NO